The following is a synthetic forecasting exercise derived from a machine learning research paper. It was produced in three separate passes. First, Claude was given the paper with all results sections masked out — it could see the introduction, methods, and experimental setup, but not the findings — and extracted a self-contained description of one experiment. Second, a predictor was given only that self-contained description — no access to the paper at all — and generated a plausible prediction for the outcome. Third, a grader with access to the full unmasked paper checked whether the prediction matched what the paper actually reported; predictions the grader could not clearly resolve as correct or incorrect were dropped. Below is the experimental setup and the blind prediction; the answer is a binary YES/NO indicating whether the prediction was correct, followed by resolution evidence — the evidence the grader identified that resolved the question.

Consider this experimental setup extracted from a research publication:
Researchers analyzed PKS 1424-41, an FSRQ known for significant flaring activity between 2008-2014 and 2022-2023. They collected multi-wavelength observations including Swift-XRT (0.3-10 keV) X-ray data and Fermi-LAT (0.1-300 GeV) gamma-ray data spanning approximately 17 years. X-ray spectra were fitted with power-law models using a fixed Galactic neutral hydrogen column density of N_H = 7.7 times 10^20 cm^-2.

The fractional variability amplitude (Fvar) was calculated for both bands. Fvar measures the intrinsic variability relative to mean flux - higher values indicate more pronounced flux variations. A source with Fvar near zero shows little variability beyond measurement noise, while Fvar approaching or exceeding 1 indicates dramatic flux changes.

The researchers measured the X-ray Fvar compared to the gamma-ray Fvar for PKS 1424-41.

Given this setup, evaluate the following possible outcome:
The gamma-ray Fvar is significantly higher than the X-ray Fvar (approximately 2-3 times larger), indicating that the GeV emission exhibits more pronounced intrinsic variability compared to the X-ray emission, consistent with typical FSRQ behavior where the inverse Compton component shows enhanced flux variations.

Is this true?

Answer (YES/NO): NO